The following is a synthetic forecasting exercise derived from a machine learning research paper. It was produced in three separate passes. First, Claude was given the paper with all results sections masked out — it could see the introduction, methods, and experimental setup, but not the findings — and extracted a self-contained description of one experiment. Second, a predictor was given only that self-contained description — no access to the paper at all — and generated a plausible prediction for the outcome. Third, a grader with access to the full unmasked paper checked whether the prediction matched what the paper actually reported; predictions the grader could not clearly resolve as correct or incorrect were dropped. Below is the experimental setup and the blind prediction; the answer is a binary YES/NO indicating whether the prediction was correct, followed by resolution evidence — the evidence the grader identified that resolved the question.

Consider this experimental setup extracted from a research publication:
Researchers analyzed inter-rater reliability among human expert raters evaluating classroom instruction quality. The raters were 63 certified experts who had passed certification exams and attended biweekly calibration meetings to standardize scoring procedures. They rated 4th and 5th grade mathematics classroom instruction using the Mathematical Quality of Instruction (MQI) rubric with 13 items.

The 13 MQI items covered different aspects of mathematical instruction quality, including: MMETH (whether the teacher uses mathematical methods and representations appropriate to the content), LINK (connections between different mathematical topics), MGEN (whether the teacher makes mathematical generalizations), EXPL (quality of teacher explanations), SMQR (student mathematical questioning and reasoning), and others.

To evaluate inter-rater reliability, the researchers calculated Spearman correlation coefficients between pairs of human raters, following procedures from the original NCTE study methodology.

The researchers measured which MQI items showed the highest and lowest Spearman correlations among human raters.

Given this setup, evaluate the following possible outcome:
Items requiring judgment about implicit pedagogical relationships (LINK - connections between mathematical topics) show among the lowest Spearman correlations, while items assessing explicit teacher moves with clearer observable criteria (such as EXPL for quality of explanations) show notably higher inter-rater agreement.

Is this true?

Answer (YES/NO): NO